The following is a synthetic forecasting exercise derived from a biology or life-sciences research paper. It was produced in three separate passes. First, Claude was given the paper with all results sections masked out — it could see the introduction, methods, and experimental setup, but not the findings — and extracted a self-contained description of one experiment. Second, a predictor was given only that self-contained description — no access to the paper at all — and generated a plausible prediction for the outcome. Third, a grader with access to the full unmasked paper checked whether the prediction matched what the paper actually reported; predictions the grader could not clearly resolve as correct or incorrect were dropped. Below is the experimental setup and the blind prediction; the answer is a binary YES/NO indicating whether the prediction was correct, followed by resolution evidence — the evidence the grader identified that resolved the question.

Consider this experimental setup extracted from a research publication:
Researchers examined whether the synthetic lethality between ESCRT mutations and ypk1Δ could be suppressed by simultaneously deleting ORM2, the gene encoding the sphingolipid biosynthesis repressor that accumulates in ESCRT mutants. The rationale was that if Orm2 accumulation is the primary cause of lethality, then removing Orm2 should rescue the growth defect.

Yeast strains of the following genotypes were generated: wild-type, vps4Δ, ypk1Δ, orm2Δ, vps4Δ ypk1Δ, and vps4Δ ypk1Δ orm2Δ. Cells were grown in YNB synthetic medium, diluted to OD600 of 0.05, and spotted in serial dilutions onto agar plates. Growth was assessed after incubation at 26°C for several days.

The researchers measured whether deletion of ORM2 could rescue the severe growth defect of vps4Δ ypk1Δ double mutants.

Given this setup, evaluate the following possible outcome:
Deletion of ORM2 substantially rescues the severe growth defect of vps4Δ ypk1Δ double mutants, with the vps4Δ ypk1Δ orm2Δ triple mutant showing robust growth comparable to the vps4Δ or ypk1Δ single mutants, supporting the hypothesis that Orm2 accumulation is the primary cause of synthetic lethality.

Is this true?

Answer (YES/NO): YES